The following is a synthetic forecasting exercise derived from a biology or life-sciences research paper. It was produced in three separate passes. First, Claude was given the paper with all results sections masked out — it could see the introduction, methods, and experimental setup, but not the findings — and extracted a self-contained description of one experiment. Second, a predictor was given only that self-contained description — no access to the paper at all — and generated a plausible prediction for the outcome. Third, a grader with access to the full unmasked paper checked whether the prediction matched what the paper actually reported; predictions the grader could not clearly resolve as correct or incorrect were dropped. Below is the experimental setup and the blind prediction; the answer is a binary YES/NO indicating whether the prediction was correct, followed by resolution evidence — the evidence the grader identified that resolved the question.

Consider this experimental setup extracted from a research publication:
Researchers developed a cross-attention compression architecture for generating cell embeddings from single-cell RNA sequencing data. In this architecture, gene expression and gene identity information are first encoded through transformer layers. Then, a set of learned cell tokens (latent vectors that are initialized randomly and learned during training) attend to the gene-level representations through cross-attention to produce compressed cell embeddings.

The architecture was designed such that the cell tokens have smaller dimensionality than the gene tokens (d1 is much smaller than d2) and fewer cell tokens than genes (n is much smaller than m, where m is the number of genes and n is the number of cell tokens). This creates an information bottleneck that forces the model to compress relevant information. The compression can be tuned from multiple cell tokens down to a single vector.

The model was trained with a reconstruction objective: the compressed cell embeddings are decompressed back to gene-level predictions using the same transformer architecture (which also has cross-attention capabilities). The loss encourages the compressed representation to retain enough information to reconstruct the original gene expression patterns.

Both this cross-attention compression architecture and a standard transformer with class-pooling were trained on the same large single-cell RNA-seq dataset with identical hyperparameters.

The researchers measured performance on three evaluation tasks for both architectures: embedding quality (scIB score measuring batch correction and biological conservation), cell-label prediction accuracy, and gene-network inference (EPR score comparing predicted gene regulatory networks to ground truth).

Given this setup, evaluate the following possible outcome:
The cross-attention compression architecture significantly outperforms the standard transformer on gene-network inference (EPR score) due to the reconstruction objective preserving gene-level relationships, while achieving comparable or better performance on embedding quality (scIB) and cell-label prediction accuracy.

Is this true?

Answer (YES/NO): NO